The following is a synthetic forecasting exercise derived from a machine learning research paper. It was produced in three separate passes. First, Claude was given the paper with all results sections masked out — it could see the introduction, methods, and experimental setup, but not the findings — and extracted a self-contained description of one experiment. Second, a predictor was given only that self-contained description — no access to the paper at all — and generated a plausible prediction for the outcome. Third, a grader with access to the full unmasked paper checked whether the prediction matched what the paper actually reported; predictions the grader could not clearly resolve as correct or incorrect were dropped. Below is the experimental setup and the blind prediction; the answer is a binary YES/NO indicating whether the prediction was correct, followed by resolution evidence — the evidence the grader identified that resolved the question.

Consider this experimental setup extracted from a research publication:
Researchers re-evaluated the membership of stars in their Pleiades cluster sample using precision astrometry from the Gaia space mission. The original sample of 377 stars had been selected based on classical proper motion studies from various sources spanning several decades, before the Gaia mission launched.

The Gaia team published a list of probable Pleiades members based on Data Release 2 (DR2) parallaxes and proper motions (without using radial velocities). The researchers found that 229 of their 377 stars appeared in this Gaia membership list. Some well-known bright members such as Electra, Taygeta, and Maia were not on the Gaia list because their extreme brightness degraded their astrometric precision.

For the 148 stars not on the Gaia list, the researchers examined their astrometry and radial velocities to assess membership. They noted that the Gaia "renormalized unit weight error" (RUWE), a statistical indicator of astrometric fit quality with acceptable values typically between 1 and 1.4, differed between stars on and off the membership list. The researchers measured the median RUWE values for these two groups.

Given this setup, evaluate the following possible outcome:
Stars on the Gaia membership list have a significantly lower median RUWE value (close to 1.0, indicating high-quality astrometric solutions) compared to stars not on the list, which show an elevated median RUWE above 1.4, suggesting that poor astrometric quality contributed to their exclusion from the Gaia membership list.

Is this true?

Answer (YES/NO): YES